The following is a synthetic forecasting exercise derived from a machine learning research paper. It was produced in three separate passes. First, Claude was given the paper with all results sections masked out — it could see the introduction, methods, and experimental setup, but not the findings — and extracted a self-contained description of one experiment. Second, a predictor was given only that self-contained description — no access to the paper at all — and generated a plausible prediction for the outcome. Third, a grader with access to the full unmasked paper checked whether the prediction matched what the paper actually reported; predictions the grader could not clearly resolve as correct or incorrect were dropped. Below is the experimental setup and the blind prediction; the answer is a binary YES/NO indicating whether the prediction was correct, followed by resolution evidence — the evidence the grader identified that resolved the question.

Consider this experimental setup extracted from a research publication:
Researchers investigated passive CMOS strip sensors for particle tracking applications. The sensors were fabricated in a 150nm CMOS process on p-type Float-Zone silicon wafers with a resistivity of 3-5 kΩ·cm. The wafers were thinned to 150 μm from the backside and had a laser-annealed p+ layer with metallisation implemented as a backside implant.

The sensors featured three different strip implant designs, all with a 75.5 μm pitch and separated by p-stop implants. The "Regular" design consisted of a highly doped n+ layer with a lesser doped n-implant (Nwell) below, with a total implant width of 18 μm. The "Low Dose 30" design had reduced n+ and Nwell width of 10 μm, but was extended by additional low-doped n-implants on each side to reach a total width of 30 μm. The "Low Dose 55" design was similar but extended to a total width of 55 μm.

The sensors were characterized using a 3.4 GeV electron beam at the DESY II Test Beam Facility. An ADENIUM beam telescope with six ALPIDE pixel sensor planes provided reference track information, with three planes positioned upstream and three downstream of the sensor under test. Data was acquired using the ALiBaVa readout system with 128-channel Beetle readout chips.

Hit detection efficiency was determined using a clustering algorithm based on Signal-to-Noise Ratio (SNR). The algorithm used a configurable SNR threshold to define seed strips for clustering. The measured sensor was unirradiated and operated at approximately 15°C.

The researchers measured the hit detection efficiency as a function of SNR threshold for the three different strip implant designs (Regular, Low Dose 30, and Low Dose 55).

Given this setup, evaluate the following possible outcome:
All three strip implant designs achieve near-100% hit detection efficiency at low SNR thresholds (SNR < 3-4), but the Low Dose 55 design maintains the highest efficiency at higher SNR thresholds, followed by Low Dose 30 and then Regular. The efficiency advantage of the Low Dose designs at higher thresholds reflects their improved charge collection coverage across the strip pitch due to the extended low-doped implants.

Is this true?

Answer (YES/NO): NO